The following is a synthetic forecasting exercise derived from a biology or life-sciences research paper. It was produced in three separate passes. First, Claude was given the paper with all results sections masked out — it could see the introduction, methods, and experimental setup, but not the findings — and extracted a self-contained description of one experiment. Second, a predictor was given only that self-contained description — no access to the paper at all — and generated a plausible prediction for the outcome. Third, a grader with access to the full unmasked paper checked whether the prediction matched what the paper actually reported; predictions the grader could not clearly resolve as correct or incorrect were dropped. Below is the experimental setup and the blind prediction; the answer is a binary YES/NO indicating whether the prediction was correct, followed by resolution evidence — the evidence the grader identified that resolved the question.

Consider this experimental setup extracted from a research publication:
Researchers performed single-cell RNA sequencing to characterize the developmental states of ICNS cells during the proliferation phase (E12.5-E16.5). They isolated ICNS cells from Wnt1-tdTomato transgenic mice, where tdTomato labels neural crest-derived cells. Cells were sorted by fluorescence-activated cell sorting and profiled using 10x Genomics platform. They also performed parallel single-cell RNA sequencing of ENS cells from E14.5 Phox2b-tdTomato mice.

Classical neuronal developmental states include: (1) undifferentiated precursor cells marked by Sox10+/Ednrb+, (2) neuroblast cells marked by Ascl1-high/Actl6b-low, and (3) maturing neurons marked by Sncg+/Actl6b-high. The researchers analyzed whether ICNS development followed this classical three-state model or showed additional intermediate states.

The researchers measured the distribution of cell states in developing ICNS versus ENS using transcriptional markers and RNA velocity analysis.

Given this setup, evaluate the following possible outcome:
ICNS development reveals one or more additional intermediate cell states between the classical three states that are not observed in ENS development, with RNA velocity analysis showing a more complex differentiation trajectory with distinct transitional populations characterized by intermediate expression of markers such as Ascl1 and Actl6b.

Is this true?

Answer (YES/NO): NO